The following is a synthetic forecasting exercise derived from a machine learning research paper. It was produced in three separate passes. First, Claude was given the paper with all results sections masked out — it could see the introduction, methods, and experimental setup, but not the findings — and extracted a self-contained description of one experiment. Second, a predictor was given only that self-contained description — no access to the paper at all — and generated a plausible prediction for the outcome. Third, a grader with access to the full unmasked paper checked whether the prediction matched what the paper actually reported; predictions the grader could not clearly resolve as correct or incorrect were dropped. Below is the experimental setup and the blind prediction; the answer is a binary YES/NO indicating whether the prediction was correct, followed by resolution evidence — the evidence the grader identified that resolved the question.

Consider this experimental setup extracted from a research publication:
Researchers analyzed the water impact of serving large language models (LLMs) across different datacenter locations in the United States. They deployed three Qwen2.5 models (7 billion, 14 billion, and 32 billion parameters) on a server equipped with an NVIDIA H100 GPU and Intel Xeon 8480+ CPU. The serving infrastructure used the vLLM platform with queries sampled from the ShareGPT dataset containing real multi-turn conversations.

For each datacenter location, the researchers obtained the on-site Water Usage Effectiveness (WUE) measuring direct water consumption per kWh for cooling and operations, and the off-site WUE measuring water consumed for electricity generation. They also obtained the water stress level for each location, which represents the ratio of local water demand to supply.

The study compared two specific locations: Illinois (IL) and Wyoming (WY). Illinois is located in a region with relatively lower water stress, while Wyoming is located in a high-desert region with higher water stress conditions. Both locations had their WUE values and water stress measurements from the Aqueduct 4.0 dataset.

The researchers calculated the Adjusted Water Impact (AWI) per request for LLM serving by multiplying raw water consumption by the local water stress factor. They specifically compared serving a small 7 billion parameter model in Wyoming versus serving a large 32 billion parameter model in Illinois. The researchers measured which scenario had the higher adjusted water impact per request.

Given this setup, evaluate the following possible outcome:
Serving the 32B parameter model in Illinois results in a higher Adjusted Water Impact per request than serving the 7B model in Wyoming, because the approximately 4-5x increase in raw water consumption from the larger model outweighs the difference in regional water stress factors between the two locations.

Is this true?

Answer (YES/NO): NO